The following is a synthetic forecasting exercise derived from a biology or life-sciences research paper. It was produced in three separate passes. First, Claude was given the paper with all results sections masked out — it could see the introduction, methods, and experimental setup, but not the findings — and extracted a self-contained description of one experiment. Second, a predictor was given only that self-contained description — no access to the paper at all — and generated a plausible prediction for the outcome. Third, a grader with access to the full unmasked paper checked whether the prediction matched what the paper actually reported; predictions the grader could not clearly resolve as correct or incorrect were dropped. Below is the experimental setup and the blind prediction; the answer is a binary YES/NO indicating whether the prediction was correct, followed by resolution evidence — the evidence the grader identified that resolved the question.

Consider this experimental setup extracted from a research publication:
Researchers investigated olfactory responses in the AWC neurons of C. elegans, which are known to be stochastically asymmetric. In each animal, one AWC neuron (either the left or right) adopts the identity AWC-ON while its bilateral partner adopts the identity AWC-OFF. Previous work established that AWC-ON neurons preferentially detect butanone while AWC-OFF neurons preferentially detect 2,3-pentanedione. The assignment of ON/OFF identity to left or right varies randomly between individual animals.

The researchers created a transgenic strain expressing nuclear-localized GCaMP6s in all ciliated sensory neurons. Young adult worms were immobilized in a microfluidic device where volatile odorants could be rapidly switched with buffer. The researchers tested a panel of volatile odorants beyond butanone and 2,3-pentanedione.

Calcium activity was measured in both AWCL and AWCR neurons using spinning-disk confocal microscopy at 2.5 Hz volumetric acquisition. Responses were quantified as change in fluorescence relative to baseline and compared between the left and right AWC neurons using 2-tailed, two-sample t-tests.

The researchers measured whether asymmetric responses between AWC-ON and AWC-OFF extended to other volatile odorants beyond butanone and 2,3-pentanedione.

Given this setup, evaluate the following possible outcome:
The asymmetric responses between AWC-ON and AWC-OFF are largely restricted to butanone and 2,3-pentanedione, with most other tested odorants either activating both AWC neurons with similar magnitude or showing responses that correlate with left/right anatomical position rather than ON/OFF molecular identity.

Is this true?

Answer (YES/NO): YES